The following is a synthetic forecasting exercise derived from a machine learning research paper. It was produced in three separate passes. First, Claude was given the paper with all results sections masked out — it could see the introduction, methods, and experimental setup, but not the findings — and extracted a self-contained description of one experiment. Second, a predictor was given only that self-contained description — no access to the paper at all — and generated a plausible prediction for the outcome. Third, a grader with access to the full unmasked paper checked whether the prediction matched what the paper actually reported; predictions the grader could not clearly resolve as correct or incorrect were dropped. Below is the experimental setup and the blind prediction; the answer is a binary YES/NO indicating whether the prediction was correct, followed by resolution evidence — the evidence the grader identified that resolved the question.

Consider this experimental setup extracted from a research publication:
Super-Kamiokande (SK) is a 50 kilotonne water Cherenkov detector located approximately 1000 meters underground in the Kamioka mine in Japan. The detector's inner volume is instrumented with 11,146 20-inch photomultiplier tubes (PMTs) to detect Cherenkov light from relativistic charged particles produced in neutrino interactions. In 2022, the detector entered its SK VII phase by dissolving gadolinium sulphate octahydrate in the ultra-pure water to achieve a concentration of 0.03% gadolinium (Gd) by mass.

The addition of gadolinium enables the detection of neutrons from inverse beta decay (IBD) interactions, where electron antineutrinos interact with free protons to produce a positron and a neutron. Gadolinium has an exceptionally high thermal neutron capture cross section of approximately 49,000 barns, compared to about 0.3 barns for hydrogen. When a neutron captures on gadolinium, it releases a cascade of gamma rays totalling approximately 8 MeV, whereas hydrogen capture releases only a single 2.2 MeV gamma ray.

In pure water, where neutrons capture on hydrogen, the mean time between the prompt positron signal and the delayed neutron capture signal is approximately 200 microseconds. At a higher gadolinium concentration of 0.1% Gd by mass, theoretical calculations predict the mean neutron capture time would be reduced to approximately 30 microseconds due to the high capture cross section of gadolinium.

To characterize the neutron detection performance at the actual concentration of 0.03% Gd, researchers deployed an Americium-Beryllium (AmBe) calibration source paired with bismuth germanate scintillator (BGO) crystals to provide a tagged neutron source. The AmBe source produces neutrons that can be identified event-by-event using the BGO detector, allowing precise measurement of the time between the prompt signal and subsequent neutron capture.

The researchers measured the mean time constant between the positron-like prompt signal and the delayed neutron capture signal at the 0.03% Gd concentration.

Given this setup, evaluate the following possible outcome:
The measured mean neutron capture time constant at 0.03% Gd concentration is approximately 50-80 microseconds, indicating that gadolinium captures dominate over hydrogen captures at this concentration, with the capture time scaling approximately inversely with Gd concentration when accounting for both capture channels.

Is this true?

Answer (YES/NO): YES